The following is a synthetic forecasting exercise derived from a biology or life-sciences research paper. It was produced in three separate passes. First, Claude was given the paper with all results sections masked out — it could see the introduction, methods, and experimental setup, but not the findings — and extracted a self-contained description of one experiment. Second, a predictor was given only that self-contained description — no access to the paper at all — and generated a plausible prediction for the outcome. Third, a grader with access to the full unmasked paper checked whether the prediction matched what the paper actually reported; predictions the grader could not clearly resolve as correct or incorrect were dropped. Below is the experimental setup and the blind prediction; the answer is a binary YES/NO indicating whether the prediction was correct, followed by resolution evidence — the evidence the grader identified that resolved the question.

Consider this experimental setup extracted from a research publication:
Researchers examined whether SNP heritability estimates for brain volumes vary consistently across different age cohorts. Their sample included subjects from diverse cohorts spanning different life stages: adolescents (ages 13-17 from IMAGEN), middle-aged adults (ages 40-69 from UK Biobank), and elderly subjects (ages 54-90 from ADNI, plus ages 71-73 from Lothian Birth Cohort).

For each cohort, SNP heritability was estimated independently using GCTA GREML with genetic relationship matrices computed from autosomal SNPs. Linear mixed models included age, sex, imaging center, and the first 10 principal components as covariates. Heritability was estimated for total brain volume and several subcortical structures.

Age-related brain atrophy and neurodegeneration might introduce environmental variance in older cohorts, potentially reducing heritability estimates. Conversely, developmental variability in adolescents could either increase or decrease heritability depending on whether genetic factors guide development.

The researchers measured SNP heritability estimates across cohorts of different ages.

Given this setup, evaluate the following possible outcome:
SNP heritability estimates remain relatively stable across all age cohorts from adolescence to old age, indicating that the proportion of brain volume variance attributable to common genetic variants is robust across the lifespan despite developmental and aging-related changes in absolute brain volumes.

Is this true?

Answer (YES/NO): NO